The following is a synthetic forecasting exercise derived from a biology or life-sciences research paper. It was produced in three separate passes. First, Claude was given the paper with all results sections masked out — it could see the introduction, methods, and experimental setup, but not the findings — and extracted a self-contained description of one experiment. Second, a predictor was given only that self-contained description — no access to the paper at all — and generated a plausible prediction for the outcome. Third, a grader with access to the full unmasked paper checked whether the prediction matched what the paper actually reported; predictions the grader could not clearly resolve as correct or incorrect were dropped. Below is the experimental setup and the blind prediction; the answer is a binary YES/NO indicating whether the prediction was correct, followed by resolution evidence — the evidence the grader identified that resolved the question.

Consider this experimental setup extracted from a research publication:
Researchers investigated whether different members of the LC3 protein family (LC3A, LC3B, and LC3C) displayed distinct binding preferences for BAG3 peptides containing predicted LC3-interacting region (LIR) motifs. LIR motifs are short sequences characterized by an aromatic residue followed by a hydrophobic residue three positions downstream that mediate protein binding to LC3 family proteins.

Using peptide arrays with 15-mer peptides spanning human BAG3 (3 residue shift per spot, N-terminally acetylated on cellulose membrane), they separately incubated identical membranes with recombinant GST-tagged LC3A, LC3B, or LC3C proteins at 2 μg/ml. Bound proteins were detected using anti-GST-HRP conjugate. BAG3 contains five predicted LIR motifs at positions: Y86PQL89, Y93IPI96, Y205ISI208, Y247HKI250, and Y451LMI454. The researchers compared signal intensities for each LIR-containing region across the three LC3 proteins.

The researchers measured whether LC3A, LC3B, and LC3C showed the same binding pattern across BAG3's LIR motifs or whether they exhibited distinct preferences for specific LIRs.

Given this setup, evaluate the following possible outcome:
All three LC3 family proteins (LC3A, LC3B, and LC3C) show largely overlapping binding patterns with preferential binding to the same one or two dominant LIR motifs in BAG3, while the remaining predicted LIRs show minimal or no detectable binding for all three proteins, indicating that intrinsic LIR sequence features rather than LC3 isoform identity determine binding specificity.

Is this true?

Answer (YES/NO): NO